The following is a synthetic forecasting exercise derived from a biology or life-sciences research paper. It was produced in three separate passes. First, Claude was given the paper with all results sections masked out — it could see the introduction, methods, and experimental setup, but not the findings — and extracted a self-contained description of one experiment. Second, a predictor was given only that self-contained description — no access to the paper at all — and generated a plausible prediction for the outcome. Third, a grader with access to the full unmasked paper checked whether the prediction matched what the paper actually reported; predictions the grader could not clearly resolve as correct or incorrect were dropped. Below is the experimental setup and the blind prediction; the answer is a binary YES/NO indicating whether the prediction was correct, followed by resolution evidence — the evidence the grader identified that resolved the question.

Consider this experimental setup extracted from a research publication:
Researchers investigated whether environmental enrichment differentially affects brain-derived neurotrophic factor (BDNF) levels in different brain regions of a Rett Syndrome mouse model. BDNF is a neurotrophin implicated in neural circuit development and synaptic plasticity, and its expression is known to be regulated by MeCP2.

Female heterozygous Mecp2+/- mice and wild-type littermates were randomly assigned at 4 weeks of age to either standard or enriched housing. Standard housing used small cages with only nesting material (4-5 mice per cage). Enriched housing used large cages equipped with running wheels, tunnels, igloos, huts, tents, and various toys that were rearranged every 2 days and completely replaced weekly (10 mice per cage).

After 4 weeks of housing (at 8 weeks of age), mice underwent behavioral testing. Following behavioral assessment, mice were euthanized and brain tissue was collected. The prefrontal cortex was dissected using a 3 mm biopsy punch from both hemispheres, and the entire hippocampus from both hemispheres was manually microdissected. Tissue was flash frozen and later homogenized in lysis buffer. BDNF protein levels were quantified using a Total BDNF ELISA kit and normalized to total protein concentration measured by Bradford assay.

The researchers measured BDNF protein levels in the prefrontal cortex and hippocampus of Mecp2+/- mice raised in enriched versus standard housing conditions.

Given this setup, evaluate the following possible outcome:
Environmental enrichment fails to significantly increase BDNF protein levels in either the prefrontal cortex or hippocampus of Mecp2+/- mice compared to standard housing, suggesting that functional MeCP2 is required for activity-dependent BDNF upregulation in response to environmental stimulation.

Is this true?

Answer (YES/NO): NO